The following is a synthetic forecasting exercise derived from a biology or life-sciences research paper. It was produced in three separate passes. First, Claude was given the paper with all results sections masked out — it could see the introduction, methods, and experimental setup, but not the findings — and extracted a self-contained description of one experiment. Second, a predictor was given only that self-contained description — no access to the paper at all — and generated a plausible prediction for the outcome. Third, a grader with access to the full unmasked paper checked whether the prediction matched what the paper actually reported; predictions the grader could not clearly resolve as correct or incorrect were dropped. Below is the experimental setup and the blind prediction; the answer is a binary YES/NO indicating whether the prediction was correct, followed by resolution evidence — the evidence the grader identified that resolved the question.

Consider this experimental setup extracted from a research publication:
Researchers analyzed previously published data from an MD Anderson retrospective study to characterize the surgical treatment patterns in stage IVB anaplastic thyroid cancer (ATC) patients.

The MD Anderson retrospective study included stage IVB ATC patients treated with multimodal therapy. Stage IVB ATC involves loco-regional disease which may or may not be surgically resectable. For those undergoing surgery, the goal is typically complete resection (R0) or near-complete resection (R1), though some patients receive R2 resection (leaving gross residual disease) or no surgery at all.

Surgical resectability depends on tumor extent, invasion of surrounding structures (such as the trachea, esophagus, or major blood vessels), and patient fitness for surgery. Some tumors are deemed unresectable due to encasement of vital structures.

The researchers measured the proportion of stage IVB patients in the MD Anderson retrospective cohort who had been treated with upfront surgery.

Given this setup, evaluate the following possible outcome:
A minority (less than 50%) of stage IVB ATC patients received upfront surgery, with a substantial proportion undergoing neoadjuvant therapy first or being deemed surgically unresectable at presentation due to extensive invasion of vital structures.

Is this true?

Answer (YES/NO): YES